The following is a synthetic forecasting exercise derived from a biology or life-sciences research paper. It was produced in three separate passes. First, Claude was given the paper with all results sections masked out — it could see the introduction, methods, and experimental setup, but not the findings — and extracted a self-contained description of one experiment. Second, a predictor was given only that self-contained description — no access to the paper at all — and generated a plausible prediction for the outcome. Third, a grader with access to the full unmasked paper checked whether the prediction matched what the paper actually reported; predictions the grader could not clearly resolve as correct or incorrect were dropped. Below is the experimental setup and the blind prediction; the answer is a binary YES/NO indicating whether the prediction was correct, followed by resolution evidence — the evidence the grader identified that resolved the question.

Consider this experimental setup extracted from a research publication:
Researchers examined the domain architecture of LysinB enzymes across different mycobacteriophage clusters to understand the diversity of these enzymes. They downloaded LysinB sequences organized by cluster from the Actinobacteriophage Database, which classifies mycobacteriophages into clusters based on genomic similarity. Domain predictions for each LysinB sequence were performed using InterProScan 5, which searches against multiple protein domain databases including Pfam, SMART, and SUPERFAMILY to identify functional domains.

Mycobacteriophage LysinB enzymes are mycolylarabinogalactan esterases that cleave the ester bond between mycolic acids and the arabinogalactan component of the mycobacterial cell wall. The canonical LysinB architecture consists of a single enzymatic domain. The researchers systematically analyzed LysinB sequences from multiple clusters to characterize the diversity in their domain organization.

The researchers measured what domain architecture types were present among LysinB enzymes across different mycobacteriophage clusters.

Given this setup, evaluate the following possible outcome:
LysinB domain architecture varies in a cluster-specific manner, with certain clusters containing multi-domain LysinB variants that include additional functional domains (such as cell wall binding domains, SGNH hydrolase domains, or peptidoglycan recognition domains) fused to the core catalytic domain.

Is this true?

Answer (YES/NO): NO